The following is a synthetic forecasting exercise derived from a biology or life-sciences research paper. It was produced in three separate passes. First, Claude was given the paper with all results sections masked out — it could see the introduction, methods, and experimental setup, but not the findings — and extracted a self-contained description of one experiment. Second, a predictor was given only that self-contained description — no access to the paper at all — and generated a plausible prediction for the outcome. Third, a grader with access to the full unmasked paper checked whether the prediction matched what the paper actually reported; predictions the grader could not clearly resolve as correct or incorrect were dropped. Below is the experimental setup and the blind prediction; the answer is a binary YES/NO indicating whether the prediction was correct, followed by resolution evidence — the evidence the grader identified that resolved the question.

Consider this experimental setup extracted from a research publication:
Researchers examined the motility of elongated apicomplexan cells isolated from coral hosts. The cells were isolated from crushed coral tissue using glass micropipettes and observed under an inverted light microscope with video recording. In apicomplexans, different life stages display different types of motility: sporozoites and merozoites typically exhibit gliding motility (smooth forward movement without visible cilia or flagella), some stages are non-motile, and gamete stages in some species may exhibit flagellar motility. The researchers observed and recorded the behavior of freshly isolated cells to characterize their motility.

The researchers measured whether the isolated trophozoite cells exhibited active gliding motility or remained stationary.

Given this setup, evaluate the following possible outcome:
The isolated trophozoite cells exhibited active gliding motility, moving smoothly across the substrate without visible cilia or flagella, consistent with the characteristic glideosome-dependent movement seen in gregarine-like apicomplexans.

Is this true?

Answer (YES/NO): NO